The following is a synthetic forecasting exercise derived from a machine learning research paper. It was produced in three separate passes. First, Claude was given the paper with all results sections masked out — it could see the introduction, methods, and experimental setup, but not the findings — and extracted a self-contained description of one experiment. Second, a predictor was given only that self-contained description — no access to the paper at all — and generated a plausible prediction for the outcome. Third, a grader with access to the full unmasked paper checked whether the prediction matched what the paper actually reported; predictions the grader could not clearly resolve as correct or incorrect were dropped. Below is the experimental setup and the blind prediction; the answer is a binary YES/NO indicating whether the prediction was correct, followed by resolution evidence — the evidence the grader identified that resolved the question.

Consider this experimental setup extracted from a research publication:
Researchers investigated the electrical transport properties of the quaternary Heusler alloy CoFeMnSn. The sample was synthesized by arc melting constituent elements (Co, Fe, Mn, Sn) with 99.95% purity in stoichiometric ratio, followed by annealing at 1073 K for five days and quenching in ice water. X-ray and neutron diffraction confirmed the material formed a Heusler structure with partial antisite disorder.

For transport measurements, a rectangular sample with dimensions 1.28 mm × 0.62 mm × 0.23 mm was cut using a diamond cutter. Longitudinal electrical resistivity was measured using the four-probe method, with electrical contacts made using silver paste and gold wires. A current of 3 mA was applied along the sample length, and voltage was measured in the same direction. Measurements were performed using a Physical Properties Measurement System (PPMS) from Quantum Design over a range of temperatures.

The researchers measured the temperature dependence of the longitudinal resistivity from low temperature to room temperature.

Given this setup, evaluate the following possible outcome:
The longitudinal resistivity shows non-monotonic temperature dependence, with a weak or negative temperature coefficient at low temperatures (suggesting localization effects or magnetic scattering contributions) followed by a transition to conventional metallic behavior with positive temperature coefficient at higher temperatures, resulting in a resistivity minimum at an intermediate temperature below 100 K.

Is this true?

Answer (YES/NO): NO